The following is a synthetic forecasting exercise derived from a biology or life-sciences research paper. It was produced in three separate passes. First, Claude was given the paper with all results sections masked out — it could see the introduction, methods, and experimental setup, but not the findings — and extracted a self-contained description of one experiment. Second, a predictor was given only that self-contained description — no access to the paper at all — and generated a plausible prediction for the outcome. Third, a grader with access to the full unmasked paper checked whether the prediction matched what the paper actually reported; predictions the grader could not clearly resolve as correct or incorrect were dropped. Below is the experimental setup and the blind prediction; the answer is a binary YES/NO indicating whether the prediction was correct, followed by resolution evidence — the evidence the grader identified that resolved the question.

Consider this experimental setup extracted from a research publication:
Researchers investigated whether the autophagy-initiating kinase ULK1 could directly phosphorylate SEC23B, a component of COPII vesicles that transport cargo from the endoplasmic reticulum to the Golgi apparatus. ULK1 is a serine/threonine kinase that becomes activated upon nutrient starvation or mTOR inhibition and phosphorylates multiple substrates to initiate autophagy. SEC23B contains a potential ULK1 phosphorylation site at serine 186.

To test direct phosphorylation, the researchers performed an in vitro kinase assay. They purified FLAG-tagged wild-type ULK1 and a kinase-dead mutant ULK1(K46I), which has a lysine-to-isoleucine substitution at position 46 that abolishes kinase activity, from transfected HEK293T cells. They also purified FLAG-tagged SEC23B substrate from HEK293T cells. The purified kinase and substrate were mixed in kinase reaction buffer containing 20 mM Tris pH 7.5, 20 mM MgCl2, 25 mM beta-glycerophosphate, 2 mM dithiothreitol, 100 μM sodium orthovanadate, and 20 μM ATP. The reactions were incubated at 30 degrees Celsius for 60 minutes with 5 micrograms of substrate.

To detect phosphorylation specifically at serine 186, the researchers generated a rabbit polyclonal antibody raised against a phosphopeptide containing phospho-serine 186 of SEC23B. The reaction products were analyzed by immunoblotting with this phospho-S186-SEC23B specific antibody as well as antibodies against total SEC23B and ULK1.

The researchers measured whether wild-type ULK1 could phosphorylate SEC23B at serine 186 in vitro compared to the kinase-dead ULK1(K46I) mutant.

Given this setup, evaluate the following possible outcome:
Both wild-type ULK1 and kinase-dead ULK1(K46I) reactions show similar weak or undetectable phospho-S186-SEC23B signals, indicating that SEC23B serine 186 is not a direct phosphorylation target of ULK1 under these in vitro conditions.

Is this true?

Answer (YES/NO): NO